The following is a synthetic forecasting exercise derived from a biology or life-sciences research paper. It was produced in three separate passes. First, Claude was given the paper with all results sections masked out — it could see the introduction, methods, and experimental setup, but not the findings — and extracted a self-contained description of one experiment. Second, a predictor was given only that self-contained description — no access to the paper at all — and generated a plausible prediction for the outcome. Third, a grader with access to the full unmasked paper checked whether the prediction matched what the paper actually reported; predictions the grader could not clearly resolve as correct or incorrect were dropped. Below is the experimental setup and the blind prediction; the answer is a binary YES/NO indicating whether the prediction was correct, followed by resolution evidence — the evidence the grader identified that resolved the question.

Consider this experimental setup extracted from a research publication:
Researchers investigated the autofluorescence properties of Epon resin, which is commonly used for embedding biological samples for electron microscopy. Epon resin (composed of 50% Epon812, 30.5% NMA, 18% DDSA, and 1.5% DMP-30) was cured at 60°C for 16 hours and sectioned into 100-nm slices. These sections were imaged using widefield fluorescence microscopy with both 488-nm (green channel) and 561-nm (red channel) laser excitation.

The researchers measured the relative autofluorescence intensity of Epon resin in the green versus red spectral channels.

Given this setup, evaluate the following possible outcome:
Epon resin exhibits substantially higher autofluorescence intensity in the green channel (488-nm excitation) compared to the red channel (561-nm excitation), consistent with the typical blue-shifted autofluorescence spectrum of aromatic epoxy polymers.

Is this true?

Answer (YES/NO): YES